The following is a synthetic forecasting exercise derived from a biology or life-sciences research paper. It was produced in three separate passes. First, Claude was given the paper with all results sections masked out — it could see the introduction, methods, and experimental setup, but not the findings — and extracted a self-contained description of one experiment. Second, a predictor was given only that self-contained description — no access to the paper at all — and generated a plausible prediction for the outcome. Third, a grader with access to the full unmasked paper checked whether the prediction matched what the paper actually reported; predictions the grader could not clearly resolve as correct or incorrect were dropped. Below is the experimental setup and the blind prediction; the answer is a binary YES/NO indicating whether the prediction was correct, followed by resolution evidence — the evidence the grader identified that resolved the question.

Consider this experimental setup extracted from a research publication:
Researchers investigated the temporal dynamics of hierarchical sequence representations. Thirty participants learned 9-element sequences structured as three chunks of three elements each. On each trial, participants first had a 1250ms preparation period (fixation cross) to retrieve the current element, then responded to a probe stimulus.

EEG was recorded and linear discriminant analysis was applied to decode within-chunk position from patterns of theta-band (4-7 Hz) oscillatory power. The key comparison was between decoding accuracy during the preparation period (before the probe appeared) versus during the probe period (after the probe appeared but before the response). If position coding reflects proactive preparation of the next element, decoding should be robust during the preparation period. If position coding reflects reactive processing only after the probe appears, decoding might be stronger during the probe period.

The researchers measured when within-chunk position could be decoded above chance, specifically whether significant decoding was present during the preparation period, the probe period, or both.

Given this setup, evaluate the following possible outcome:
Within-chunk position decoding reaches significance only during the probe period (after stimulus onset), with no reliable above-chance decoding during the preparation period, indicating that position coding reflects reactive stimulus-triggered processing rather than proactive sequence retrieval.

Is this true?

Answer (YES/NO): NO